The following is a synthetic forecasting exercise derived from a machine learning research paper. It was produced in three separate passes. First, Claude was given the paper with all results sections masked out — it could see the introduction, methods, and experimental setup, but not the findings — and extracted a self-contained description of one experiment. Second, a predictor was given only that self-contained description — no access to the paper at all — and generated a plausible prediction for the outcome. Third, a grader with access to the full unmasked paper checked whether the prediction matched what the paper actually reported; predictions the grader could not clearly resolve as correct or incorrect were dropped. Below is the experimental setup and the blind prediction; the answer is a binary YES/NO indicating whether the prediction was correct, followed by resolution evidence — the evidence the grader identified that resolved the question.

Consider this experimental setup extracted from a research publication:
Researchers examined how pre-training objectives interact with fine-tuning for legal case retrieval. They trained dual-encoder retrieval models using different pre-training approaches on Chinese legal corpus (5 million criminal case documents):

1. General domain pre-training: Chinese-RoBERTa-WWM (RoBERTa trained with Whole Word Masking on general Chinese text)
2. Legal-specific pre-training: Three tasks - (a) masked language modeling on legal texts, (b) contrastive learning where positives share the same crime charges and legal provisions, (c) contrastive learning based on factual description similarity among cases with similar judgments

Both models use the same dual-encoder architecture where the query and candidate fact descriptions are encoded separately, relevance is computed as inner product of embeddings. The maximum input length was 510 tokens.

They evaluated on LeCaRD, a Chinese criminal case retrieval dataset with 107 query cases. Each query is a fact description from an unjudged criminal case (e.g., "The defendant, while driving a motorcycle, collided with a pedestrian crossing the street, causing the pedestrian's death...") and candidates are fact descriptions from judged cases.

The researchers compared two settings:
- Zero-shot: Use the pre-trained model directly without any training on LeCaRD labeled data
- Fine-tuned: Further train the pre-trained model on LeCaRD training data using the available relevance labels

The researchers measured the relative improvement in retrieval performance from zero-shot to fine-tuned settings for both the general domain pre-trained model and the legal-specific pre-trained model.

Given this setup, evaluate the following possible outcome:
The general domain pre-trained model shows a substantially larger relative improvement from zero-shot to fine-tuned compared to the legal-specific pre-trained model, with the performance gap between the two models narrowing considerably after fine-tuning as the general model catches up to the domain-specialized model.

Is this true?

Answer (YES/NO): NO